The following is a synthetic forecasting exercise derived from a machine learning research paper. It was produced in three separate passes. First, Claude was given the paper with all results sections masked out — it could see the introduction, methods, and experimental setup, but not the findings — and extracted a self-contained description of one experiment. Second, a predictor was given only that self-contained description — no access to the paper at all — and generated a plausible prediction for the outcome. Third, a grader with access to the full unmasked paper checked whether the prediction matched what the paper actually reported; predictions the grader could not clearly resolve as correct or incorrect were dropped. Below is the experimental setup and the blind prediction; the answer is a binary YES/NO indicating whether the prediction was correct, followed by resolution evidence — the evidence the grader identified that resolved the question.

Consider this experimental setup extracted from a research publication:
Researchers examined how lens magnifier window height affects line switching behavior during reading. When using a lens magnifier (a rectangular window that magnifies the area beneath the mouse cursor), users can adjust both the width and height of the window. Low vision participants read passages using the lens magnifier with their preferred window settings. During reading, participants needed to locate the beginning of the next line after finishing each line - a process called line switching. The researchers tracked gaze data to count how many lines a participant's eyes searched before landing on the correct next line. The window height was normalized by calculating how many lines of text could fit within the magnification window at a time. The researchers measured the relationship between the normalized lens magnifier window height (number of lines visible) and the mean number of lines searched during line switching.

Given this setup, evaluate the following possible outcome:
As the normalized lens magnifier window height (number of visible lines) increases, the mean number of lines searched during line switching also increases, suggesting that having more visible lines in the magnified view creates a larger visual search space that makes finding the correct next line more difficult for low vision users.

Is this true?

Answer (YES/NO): NO